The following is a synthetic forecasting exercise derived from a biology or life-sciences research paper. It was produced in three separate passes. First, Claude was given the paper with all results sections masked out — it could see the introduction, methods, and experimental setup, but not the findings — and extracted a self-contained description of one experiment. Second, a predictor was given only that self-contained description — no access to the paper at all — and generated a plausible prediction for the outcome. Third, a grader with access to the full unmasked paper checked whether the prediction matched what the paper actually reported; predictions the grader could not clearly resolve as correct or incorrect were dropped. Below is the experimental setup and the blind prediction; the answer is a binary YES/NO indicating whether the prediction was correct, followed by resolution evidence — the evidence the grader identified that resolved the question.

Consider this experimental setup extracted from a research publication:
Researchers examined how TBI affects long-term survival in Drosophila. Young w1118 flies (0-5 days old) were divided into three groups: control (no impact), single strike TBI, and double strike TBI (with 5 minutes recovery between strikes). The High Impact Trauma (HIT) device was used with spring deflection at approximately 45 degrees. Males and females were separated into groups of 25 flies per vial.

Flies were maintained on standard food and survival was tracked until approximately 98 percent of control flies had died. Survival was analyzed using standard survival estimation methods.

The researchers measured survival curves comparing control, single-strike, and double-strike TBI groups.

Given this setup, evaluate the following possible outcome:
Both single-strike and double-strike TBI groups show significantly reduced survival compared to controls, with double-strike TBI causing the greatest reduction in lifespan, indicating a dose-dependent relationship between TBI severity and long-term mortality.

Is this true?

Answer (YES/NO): YES